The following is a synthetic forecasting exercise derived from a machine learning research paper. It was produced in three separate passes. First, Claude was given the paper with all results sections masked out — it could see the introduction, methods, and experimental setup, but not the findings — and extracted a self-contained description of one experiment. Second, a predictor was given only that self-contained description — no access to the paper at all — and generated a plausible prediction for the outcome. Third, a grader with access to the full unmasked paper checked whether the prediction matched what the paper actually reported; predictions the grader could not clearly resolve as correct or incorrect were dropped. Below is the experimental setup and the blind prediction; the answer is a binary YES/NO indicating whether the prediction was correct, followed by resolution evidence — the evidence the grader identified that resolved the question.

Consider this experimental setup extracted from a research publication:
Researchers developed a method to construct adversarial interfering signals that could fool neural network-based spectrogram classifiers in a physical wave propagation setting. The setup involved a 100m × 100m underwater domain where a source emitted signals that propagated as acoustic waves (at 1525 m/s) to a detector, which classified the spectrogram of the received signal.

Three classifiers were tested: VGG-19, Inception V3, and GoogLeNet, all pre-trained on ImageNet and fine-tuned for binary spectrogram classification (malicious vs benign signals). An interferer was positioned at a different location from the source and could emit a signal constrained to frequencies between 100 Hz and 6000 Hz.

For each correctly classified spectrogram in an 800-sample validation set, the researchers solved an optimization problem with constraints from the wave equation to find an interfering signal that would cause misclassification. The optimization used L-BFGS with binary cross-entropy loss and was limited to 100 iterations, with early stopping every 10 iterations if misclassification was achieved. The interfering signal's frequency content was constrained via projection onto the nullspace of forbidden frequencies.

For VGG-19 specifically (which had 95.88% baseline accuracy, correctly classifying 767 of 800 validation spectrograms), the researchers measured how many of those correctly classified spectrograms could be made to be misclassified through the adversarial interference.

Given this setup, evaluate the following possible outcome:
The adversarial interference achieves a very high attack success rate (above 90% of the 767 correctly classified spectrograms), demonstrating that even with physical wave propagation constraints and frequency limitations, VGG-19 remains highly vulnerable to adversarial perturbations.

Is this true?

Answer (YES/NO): YES